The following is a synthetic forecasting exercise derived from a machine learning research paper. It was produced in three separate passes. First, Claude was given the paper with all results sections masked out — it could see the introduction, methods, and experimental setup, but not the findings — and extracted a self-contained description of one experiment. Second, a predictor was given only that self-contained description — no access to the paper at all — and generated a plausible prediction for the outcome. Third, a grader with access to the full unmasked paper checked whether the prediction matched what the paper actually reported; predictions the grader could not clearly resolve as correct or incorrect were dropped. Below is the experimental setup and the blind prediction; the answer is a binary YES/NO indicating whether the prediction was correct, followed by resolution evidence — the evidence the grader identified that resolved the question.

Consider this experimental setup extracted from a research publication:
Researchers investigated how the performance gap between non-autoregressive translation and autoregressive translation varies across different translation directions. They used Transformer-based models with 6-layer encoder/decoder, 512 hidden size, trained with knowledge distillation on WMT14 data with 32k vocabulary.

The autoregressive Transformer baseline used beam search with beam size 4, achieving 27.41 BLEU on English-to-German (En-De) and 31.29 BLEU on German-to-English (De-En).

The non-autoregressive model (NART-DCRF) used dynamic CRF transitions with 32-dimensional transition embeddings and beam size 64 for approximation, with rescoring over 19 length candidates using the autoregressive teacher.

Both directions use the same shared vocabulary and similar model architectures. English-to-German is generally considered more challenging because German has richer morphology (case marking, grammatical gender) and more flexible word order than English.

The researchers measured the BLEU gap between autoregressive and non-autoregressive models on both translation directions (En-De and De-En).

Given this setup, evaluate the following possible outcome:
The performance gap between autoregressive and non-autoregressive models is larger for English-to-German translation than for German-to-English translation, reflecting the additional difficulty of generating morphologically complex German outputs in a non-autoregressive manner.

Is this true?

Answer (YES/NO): NO